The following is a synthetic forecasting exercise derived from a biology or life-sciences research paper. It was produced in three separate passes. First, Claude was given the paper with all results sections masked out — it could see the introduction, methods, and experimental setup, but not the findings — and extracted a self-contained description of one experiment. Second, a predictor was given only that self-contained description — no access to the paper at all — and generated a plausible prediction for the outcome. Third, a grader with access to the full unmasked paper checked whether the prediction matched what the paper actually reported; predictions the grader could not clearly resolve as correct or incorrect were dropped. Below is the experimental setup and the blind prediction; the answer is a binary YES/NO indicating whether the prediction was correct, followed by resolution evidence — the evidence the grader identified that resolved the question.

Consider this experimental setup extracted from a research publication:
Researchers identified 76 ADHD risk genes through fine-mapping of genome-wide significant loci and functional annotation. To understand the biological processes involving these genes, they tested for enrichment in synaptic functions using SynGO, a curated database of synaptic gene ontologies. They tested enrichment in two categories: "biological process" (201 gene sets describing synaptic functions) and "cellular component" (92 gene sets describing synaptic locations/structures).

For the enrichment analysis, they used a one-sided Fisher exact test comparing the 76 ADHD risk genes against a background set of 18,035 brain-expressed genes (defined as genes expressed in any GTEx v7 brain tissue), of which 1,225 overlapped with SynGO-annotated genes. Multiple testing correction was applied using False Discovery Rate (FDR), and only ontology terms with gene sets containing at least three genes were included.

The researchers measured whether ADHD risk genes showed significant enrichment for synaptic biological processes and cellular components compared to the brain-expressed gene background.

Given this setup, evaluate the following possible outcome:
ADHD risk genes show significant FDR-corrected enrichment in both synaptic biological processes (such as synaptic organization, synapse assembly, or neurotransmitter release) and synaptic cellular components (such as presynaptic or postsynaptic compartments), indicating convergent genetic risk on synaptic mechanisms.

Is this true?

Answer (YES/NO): NO